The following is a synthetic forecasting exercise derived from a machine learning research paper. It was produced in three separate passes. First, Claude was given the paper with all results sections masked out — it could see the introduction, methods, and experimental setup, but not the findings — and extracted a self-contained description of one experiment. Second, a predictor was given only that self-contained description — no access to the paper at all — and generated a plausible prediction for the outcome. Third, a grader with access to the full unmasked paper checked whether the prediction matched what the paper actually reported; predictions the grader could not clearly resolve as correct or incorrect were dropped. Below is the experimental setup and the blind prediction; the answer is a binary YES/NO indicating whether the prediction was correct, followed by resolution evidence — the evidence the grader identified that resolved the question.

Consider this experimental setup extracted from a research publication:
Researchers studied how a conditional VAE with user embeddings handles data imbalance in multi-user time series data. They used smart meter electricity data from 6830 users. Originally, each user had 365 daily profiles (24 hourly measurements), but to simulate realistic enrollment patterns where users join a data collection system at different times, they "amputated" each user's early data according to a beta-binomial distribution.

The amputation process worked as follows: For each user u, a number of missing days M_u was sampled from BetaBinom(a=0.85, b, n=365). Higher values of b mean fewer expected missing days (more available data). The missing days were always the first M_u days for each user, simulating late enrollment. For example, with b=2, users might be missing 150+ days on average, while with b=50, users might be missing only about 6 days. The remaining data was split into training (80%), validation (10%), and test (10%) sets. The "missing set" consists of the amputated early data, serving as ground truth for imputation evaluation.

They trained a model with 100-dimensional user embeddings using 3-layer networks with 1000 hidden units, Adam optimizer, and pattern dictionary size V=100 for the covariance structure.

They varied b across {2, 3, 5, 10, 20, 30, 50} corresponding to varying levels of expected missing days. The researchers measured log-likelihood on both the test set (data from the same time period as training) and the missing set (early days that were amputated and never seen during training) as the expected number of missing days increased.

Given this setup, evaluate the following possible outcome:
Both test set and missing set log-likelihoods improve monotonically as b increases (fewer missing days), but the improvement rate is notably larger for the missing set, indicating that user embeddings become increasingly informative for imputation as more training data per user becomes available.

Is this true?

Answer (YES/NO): NO